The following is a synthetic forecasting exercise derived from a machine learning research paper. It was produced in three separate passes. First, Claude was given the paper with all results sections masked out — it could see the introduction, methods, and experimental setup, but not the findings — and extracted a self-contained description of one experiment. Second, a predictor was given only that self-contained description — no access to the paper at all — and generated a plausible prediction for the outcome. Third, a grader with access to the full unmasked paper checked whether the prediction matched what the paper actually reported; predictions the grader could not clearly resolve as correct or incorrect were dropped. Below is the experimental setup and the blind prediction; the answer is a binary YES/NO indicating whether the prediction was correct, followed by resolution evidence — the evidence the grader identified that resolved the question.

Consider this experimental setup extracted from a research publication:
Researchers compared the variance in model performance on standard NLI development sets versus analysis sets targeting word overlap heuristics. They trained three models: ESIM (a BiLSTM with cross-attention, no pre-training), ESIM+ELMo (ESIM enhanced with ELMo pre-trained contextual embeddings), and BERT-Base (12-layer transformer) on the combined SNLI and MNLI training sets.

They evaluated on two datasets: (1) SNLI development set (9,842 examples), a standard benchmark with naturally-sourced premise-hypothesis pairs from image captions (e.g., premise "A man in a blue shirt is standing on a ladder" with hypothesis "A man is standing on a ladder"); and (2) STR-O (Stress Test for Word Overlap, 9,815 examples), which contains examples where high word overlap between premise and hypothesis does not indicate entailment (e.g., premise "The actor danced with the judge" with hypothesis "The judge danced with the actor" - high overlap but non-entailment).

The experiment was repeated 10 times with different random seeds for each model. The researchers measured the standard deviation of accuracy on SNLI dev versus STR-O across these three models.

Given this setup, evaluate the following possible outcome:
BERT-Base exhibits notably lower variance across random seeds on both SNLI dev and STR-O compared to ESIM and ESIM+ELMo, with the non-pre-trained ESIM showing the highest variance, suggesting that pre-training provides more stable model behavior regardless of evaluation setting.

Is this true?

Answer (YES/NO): NO